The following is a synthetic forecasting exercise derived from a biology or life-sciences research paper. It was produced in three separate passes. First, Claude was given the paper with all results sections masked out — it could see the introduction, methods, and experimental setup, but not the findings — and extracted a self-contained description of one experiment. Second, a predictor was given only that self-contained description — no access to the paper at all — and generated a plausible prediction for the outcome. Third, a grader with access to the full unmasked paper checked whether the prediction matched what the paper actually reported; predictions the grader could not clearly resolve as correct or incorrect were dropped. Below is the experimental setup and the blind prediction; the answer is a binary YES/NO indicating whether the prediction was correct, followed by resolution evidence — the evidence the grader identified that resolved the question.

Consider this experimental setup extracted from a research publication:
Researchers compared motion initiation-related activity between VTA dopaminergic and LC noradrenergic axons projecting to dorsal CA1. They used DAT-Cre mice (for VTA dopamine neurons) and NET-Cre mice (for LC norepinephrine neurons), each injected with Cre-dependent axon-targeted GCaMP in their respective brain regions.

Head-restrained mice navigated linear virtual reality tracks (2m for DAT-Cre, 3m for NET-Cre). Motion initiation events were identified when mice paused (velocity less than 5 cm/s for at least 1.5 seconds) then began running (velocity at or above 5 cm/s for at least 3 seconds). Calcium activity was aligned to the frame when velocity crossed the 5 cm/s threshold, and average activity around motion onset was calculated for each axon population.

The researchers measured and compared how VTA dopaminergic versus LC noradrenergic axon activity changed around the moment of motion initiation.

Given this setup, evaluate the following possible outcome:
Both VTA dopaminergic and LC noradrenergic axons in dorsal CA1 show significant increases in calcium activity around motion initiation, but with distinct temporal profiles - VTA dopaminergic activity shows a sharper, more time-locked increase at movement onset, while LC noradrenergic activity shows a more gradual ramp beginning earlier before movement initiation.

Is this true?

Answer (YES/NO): NO